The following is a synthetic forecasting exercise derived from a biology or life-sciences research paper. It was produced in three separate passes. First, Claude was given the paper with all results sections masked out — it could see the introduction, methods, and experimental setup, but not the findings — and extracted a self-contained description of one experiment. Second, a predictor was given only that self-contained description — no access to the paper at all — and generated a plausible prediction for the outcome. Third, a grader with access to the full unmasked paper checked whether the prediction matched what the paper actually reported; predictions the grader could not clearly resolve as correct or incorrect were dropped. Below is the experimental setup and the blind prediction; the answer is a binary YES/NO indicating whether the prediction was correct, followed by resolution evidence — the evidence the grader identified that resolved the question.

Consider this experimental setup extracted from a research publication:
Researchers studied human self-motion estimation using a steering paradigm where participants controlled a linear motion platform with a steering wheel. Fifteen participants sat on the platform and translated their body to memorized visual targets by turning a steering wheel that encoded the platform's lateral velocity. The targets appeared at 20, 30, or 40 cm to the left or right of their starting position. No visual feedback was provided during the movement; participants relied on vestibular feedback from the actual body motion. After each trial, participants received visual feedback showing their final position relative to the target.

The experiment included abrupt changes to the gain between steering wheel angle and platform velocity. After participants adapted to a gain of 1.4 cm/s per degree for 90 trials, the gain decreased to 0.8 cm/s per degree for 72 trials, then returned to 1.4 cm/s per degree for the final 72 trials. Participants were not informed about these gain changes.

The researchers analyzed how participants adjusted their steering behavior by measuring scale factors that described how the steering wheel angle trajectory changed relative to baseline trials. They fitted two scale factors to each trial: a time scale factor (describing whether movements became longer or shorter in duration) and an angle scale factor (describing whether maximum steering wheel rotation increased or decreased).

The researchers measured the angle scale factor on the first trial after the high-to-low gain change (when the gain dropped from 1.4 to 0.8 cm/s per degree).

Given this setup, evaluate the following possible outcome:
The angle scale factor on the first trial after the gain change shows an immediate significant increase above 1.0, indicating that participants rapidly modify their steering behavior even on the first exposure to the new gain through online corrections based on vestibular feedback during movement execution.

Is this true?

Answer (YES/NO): YES